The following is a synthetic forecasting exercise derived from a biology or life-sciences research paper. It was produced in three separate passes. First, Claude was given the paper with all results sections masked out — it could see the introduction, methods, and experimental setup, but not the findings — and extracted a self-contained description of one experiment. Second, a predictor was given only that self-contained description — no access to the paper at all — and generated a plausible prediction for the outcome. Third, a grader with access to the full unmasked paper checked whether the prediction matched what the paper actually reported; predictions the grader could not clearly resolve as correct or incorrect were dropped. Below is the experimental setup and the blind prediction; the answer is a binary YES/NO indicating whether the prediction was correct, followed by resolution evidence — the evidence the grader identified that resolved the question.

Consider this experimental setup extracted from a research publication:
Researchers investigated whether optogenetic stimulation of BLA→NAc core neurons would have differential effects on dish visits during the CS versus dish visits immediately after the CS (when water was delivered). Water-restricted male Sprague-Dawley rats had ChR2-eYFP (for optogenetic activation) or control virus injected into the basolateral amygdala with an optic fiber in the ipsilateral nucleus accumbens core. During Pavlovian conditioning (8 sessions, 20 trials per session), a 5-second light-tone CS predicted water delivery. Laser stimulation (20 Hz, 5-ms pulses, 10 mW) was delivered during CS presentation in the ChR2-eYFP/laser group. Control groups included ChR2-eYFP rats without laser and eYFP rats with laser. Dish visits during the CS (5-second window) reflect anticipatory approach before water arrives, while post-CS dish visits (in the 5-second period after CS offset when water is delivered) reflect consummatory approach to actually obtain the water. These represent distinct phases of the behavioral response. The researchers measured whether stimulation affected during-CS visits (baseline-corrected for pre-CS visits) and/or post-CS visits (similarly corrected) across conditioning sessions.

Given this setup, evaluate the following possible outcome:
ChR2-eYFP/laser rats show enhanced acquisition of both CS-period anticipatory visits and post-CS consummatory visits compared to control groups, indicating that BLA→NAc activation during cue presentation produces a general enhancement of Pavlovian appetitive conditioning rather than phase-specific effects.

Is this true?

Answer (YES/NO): NO